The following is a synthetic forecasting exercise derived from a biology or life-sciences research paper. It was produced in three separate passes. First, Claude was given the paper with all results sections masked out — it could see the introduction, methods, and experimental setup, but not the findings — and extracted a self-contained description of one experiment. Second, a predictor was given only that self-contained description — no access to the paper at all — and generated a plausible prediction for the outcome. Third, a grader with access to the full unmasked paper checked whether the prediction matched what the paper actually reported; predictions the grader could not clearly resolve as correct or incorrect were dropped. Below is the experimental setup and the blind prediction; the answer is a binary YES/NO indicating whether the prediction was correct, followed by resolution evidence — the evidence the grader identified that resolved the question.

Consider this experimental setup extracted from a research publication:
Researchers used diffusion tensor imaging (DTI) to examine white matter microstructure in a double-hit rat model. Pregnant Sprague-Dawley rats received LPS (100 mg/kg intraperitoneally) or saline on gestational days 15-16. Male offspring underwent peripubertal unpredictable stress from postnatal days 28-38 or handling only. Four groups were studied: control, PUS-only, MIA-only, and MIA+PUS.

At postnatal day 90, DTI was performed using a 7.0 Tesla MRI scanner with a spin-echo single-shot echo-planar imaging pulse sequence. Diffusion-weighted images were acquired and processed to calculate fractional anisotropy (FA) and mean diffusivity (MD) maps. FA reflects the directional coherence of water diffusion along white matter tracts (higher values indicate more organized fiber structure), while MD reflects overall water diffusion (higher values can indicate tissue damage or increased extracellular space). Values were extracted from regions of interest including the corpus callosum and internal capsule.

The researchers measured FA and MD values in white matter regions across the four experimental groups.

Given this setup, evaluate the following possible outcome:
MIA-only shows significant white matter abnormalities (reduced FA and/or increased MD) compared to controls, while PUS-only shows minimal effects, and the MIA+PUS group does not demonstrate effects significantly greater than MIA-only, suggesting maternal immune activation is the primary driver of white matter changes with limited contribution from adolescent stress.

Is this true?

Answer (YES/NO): NO